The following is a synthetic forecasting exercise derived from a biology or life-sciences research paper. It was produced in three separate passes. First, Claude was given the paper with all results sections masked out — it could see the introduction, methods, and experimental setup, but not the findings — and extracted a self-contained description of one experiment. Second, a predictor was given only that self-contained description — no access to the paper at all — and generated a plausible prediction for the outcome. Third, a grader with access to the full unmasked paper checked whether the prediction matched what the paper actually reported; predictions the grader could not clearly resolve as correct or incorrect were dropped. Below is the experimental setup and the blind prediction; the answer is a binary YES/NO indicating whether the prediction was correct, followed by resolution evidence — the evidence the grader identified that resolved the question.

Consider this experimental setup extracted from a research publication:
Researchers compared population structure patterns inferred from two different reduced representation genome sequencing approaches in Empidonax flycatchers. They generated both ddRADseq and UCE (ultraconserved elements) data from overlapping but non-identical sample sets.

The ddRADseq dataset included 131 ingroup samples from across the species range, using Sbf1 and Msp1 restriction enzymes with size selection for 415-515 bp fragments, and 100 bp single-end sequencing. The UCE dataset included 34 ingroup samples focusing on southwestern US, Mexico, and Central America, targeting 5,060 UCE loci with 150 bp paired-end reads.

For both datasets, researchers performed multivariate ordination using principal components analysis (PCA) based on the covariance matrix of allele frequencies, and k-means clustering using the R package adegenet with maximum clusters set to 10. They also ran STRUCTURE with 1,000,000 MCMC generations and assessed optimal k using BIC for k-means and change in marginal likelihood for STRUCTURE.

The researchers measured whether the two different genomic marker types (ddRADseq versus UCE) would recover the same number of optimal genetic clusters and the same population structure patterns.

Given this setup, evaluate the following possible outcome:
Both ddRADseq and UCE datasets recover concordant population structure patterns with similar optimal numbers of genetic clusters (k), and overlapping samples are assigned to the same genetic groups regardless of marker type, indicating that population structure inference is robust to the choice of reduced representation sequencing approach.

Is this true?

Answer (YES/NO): YES